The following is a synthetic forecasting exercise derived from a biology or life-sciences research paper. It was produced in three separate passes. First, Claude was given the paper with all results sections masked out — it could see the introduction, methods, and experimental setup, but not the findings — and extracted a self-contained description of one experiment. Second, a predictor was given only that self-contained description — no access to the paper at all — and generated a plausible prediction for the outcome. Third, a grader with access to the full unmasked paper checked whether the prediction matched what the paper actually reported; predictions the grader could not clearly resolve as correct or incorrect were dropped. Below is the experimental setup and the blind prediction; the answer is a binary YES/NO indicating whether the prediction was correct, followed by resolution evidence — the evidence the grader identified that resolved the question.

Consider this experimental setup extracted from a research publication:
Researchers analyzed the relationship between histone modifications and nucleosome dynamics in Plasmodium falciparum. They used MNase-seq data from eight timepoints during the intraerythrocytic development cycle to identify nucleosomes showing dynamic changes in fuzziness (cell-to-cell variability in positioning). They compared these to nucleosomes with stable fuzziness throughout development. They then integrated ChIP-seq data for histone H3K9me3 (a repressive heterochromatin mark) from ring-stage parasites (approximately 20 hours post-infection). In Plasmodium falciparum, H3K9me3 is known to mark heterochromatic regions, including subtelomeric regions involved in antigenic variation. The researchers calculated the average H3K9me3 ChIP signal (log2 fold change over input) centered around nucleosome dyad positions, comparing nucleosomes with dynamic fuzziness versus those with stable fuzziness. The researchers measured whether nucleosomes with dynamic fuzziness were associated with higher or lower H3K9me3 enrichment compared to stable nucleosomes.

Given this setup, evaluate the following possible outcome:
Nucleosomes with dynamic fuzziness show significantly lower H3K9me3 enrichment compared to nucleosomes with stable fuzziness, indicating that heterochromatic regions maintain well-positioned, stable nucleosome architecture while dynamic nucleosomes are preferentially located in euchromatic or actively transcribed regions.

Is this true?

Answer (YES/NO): YES